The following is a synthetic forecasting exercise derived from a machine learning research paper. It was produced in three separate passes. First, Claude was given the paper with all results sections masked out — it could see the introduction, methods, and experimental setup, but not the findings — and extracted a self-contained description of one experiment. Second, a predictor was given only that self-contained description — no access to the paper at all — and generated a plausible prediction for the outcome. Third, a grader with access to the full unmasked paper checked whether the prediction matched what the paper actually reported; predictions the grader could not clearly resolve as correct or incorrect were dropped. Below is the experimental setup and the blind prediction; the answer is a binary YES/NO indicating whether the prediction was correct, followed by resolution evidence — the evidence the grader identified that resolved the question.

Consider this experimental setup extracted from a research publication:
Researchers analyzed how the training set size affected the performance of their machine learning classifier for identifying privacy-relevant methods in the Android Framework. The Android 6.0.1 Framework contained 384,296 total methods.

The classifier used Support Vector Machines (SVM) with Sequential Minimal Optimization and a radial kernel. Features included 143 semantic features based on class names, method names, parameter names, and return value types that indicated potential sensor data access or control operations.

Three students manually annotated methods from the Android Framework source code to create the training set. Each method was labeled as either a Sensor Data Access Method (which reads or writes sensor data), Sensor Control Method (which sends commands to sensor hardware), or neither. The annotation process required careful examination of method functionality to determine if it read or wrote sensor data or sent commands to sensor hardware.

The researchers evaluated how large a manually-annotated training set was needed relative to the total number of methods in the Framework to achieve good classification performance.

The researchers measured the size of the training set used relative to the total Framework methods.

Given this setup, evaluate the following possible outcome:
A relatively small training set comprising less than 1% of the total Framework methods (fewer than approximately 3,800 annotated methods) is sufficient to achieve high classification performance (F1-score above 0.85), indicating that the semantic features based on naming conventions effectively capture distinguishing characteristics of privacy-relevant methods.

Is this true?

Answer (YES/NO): YES